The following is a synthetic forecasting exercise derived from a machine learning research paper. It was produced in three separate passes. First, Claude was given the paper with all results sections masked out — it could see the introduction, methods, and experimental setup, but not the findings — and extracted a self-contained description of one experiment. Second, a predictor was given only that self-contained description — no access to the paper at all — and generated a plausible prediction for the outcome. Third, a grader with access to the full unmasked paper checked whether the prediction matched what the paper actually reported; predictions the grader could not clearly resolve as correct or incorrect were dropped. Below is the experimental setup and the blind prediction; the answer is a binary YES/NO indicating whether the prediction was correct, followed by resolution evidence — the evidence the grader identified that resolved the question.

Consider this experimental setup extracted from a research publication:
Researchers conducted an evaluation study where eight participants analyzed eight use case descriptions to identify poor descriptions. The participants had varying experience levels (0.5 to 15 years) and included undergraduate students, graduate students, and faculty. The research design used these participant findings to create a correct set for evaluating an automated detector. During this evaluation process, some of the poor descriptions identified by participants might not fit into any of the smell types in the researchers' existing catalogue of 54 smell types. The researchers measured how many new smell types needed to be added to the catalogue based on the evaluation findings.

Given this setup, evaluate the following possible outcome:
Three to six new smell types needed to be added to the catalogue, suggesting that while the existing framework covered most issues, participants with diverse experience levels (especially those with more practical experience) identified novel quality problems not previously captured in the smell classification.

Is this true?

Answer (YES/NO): YES